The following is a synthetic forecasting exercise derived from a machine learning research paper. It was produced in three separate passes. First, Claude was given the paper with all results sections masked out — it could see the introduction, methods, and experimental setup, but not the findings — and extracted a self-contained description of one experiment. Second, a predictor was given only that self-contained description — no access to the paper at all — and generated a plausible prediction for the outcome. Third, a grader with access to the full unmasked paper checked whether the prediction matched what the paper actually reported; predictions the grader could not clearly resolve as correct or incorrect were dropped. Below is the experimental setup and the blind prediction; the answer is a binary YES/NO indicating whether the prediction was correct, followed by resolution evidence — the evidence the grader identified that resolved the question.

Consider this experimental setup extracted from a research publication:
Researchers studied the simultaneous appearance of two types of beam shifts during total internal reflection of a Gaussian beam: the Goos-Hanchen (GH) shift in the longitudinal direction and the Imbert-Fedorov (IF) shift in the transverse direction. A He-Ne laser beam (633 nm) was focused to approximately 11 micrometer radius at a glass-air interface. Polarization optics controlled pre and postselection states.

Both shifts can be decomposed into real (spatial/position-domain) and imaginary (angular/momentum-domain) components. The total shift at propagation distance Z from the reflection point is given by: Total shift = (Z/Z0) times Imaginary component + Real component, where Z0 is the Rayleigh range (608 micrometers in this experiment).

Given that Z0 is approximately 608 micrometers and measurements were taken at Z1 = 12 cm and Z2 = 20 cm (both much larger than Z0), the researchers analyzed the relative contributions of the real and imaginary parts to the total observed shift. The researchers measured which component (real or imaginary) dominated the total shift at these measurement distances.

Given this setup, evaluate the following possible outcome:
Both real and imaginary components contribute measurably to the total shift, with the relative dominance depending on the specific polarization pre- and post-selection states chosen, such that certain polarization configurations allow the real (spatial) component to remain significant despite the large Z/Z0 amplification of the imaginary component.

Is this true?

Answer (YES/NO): NO